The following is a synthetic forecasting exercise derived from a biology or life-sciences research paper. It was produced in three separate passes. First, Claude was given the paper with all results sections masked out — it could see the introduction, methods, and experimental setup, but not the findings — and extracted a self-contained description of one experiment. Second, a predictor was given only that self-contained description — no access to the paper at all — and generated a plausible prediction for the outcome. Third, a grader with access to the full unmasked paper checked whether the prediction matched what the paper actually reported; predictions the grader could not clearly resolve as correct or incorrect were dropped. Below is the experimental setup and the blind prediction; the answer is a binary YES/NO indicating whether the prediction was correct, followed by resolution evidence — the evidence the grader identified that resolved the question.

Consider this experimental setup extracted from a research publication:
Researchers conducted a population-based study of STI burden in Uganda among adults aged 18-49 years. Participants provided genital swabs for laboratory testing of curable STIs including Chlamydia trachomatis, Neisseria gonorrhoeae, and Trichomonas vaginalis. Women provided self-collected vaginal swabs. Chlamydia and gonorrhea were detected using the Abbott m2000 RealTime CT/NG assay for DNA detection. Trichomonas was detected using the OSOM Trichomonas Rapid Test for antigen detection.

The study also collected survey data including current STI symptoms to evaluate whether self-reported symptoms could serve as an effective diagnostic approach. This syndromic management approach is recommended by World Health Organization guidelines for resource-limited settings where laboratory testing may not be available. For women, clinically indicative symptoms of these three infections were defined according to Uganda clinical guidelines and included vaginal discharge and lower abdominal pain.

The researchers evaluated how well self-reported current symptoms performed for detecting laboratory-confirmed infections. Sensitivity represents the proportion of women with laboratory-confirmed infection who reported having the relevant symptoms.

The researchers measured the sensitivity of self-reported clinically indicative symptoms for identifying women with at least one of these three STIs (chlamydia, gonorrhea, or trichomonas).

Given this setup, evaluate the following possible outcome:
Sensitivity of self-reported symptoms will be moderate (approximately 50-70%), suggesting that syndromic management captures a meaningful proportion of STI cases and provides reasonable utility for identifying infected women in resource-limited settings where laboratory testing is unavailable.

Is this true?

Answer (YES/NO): NO